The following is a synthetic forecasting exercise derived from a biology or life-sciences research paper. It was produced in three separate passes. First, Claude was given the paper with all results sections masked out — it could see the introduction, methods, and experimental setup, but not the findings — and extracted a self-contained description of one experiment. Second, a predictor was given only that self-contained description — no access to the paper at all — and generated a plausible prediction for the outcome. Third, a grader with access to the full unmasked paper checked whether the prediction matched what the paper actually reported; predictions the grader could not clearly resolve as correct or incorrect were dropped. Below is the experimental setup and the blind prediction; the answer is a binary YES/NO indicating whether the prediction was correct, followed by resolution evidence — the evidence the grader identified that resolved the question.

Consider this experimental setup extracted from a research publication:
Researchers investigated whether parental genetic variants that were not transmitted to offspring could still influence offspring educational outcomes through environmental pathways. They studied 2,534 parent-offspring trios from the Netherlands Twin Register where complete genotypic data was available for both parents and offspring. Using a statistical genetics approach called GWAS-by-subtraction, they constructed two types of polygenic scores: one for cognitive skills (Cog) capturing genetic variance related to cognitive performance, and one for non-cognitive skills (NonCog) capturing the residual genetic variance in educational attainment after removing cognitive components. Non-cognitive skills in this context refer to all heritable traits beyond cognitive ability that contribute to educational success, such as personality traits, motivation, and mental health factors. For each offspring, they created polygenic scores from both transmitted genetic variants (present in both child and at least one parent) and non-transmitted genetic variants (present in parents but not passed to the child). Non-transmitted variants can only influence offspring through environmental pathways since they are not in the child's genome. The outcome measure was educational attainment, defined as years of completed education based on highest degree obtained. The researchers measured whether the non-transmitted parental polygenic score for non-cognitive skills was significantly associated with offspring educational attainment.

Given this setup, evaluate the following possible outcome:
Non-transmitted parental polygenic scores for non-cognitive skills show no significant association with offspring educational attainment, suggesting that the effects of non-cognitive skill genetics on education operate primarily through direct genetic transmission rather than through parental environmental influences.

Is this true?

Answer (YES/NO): NO